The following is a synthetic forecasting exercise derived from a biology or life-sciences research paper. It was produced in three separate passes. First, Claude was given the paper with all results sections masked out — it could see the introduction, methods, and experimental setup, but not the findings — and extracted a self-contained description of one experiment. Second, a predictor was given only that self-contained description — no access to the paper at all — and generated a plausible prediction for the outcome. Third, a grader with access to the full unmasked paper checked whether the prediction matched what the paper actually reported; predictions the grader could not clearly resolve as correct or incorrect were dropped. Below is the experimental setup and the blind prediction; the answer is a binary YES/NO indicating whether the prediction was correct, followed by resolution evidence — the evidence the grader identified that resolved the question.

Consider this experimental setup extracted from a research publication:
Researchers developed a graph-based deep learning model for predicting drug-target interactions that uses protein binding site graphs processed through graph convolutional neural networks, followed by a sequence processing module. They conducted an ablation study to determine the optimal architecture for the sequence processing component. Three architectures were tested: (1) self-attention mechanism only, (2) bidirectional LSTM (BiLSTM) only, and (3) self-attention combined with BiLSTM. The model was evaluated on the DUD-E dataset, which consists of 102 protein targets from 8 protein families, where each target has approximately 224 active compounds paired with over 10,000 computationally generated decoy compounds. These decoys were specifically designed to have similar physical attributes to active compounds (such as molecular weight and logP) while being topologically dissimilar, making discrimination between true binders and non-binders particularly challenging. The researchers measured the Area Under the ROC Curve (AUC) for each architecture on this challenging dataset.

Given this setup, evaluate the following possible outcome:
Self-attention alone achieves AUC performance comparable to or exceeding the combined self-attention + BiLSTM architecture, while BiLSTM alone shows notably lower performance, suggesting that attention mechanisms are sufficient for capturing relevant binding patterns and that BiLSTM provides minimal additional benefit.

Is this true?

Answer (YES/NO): NO